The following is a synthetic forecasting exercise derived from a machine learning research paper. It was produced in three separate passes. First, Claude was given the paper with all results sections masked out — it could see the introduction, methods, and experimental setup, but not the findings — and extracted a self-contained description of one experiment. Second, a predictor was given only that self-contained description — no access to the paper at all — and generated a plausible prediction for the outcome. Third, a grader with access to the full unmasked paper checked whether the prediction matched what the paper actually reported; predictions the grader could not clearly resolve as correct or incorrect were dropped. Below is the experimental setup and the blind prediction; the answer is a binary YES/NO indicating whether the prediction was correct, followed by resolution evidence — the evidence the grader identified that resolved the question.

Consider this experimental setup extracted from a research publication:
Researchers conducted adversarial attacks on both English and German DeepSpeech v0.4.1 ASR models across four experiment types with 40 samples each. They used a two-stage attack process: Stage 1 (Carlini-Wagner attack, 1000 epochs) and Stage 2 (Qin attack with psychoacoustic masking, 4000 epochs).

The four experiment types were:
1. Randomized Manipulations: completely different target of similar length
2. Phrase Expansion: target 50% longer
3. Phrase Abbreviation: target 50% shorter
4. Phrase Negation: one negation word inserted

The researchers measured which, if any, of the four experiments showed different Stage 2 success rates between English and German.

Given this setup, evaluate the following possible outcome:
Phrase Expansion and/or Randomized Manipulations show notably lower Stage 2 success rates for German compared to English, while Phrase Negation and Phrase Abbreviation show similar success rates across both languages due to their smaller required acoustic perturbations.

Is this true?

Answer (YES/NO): NO